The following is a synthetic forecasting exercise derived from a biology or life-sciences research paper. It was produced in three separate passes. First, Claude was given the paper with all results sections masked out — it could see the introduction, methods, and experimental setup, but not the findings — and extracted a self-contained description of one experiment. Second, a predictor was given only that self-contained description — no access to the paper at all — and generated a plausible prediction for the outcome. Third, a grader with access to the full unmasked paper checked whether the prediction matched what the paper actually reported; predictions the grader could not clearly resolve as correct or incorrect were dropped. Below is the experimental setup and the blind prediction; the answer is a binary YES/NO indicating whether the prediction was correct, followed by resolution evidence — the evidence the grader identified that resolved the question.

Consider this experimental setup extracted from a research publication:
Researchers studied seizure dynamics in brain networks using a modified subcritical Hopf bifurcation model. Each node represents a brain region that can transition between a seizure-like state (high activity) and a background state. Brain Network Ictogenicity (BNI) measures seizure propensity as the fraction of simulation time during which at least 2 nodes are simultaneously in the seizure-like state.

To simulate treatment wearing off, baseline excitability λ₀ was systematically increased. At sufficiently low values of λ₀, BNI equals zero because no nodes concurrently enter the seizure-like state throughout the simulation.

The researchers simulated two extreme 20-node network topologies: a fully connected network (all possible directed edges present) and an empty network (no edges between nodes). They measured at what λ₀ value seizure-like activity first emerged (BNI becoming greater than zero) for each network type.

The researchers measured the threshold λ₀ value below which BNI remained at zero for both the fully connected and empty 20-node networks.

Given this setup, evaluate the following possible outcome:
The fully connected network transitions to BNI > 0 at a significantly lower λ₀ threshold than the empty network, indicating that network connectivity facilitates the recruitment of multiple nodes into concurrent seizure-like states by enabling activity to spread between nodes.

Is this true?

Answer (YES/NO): NO